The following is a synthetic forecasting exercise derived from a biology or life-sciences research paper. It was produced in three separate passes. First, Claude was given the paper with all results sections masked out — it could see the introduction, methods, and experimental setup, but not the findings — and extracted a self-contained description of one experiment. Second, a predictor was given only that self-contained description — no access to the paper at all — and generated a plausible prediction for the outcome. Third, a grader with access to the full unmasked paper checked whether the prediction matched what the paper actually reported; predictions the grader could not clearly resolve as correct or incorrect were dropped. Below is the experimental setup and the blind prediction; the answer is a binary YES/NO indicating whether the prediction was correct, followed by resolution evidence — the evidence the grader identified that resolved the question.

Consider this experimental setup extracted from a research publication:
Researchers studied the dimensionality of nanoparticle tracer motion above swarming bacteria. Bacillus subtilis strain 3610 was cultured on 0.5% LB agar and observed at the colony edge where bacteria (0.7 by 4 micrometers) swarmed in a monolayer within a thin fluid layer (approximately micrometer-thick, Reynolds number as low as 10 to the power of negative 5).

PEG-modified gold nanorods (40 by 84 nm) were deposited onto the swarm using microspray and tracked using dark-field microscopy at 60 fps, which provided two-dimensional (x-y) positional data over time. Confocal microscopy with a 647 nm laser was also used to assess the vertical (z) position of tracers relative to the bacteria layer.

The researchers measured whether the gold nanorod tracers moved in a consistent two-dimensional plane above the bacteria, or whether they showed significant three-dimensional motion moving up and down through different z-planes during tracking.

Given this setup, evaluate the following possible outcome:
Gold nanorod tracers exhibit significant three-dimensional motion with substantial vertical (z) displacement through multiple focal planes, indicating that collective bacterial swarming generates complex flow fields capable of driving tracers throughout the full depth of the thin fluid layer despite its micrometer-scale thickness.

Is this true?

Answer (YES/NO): NO